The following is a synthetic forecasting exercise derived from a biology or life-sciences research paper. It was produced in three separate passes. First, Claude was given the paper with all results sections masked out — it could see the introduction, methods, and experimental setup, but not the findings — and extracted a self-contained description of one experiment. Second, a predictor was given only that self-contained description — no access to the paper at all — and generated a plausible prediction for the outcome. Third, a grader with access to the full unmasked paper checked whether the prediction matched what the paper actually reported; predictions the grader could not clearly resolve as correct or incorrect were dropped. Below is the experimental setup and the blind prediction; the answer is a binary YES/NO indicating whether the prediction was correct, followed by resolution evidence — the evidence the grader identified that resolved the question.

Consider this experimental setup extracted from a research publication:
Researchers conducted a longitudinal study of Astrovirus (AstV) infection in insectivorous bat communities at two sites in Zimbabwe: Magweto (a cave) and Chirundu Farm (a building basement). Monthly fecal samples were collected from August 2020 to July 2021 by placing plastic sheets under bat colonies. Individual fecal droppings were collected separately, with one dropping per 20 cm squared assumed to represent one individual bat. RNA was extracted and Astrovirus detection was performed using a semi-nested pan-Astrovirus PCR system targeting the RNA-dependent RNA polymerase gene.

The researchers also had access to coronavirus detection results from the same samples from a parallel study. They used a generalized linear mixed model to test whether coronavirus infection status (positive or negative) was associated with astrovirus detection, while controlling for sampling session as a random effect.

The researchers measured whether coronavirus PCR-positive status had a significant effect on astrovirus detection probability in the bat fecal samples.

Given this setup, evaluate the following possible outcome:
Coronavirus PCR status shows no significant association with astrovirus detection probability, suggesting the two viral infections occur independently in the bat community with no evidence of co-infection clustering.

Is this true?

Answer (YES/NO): YES